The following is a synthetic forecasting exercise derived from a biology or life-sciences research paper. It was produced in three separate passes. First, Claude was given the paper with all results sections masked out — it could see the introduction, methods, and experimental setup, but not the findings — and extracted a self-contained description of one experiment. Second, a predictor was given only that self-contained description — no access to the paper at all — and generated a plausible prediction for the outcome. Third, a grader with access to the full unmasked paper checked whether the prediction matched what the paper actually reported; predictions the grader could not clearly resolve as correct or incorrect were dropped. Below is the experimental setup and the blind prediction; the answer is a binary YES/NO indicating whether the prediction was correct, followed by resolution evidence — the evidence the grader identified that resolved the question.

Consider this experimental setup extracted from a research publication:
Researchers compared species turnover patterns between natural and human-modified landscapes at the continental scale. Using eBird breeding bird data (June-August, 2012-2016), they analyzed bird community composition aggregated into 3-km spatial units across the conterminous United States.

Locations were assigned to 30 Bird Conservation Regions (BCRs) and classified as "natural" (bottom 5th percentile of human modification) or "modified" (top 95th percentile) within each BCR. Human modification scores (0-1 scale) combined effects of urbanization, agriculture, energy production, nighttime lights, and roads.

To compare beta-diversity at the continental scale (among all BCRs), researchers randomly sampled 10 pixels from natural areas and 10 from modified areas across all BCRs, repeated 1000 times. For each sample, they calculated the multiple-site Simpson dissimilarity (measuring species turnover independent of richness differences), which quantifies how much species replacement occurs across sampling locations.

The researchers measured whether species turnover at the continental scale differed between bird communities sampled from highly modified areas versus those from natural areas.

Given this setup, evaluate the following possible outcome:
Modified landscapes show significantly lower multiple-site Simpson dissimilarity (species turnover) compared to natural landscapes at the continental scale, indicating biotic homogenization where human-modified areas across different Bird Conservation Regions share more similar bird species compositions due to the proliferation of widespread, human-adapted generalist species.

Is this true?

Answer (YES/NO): YES